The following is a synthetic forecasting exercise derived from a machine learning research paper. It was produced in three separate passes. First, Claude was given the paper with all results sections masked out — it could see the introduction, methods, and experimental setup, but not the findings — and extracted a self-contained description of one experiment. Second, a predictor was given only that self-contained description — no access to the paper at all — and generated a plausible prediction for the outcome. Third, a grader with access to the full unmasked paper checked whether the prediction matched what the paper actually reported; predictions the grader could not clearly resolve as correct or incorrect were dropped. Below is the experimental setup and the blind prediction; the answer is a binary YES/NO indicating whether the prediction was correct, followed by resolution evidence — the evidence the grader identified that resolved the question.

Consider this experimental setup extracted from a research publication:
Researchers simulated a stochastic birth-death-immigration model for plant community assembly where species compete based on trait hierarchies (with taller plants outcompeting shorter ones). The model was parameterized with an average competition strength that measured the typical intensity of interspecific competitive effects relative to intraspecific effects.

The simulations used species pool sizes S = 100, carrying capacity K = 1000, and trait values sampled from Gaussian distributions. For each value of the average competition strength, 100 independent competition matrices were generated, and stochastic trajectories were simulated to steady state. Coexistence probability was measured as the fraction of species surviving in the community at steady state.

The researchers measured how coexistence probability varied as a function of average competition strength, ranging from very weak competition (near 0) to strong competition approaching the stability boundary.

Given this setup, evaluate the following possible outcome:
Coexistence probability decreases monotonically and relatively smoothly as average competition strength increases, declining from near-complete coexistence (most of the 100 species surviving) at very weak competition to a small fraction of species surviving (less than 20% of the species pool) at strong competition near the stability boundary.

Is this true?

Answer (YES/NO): NO